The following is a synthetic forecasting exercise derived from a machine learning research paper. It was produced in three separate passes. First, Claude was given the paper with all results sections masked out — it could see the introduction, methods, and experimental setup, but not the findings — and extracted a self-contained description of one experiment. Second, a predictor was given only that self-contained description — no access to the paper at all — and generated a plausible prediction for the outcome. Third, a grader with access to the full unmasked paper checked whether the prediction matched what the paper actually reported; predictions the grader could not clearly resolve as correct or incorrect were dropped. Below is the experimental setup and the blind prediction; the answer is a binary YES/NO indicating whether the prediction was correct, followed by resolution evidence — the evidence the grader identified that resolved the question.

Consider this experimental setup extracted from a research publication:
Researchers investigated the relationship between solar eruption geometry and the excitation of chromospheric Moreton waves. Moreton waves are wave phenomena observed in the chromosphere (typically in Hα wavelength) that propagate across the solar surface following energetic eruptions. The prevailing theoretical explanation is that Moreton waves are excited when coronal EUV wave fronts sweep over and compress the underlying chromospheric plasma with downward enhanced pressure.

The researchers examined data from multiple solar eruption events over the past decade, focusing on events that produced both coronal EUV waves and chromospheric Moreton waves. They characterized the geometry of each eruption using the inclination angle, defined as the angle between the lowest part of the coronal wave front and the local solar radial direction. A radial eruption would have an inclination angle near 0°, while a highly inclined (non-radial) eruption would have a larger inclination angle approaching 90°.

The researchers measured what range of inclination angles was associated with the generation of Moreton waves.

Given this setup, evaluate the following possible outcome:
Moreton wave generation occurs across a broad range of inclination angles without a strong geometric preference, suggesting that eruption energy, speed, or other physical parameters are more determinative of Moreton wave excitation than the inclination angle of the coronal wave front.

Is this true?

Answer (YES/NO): NO